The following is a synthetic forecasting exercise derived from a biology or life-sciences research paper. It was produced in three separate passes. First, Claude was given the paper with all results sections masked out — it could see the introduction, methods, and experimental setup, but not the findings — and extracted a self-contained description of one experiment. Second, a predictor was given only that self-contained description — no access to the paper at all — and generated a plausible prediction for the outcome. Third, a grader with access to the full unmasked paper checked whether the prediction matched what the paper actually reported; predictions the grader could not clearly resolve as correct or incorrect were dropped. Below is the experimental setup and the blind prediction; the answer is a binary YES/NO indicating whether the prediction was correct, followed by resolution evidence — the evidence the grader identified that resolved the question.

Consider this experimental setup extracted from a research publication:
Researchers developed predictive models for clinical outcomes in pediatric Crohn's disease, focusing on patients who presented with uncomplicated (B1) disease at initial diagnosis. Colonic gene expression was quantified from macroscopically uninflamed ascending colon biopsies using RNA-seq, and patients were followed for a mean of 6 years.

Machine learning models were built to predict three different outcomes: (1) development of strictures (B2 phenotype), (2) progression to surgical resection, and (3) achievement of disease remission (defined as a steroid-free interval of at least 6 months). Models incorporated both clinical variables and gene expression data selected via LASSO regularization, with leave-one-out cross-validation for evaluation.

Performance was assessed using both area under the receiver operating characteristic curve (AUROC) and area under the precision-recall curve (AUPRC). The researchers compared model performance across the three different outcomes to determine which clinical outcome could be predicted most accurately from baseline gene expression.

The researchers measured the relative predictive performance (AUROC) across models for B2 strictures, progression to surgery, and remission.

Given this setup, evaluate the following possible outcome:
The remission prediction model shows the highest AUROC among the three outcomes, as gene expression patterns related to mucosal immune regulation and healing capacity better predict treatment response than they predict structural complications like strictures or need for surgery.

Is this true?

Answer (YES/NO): NO